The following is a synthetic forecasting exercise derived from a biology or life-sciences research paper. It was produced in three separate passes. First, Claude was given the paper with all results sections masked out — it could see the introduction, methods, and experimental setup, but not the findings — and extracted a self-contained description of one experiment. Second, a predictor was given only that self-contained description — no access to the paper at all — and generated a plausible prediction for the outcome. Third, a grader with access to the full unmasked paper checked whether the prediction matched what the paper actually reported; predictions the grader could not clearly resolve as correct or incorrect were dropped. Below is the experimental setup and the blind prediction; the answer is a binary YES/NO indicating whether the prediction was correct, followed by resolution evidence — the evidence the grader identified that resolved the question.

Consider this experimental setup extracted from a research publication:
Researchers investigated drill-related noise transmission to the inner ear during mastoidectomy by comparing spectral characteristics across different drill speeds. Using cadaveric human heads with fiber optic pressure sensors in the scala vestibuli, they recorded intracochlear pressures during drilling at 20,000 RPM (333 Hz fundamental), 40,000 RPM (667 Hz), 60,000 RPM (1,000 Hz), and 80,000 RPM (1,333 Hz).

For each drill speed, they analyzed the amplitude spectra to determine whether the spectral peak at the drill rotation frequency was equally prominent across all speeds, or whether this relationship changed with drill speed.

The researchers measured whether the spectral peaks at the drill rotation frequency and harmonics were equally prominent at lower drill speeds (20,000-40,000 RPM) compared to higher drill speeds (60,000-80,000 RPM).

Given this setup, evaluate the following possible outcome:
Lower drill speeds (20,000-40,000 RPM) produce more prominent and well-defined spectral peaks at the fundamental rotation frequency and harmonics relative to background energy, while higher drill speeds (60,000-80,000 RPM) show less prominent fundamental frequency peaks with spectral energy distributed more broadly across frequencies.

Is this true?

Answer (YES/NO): NO